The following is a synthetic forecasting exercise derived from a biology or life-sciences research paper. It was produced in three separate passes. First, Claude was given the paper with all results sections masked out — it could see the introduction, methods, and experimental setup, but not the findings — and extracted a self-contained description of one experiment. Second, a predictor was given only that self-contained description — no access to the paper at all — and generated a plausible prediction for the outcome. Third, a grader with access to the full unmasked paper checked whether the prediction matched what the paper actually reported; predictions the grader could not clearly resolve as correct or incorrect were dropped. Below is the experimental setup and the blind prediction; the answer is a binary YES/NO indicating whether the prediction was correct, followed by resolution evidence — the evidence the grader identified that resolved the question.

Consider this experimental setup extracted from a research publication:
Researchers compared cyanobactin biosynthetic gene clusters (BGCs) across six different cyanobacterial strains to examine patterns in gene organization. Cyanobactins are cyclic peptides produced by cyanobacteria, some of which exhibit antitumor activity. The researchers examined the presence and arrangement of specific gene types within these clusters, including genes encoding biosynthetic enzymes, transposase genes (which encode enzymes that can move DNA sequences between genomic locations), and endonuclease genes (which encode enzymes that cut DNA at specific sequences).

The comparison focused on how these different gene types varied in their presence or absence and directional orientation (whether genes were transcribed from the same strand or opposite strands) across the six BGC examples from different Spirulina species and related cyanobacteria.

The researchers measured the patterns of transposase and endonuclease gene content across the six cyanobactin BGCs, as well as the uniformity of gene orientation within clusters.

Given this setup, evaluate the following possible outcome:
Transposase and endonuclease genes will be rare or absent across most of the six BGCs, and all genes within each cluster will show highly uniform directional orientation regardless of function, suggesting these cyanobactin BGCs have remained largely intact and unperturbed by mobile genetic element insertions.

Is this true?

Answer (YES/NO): NO